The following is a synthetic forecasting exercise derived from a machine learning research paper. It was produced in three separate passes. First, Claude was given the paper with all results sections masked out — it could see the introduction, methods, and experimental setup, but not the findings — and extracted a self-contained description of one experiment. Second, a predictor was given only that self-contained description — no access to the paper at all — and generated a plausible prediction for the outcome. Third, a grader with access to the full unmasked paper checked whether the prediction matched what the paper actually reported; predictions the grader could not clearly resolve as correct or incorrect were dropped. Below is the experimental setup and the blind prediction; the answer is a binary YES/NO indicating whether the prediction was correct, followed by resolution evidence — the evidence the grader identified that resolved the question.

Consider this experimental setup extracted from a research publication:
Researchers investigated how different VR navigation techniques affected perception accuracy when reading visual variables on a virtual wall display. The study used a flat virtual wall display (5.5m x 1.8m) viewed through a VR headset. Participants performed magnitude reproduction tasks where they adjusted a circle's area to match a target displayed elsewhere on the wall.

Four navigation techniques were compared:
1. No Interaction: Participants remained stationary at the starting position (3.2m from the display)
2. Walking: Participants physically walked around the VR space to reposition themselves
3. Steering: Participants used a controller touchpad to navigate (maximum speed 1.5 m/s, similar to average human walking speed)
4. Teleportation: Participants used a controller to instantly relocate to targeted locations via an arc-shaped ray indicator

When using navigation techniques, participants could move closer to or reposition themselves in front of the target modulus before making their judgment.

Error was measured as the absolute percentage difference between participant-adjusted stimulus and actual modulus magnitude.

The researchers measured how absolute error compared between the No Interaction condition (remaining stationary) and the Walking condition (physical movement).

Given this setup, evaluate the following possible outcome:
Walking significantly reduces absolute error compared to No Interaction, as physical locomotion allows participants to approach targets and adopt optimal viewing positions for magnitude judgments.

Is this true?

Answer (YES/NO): YES